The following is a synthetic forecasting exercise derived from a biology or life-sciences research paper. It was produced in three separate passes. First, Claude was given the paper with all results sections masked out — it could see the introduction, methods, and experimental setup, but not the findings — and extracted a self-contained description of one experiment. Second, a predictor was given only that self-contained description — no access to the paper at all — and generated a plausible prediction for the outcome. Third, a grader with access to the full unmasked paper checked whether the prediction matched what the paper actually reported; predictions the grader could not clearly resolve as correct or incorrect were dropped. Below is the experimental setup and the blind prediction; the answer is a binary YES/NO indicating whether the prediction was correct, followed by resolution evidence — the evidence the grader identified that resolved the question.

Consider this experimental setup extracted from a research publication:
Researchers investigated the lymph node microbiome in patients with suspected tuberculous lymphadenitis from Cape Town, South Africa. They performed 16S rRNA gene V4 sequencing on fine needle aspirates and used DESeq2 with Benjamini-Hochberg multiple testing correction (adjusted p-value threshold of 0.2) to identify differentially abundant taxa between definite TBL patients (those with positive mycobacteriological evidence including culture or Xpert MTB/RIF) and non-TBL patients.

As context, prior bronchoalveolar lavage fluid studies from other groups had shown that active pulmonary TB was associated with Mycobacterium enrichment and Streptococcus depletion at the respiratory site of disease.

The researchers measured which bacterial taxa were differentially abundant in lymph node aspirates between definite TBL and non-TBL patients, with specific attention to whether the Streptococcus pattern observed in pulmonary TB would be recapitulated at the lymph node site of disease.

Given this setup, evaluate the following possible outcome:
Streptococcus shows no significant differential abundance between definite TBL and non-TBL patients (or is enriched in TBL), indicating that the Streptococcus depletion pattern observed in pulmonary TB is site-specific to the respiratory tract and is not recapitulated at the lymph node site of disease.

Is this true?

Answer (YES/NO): YES